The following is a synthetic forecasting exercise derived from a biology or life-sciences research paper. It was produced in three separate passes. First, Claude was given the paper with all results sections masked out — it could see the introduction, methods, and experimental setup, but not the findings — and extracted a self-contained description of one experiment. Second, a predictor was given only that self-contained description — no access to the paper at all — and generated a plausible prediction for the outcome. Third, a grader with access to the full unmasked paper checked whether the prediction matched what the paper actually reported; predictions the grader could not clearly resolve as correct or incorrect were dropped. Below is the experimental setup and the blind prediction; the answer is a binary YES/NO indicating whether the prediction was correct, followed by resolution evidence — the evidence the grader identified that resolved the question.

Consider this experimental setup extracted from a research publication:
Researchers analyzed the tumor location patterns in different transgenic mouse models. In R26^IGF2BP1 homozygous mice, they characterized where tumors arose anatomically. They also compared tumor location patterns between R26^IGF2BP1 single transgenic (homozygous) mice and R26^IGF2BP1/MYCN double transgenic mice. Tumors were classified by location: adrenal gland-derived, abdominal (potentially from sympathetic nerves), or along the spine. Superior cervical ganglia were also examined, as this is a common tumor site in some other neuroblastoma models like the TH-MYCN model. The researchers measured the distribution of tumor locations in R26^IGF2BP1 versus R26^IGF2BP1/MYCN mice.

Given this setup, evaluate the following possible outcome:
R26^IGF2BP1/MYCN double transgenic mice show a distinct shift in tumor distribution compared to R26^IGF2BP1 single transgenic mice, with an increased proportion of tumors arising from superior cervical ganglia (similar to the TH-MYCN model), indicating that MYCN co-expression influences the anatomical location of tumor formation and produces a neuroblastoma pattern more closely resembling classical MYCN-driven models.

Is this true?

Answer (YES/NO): NO